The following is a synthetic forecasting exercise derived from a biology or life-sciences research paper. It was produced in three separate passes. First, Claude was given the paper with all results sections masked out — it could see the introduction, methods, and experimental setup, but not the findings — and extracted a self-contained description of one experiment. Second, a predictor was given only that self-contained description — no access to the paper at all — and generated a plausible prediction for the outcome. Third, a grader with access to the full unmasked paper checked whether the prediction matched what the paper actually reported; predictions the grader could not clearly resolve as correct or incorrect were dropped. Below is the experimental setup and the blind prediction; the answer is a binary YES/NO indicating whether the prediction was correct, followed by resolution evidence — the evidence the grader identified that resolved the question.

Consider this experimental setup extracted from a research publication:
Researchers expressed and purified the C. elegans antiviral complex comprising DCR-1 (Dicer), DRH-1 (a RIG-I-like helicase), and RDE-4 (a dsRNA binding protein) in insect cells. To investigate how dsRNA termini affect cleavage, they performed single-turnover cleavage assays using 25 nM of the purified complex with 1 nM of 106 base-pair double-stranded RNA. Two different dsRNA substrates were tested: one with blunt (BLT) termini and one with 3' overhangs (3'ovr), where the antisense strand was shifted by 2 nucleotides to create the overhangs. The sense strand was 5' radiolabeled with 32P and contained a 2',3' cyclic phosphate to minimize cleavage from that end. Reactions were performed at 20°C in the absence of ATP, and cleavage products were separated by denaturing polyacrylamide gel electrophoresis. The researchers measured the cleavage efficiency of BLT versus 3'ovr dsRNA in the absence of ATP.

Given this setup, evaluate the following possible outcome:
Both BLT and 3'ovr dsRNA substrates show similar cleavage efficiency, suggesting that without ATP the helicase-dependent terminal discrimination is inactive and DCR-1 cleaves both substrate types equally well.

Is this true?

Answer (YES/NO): YES